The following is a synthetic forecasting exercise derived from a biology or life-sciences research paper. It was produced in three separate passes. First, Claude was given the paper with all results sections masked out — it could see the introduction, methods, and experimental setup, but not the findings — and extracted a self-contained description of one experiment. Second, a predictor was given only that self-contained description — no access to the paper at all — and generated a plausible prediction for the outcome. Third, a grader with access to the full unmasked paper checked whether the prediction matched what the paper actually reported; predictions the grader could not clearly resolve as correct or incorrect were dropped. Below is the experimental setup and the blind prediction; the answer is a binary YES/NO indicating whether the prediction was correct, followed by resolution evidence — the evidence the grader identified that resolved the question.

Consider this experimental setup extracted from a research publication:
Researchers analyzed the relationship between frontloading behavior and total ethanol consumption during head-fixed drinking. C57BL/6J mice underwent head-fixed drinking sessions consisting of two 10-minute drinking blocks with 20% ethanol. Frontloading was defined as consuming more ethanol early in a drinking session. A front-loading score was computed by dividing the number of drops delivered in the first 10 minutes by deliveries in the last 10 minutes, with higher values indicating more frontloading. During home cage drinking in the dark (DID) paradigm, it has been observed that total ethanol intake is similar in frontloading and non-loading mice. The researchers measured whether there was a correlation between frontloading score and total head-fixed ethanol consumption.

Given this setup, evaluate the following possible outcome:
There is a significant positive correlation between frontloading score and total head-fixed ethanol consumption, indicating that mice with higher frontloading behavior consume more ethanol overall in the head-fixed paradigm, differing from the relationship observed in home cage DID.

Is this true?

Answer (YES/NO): NO